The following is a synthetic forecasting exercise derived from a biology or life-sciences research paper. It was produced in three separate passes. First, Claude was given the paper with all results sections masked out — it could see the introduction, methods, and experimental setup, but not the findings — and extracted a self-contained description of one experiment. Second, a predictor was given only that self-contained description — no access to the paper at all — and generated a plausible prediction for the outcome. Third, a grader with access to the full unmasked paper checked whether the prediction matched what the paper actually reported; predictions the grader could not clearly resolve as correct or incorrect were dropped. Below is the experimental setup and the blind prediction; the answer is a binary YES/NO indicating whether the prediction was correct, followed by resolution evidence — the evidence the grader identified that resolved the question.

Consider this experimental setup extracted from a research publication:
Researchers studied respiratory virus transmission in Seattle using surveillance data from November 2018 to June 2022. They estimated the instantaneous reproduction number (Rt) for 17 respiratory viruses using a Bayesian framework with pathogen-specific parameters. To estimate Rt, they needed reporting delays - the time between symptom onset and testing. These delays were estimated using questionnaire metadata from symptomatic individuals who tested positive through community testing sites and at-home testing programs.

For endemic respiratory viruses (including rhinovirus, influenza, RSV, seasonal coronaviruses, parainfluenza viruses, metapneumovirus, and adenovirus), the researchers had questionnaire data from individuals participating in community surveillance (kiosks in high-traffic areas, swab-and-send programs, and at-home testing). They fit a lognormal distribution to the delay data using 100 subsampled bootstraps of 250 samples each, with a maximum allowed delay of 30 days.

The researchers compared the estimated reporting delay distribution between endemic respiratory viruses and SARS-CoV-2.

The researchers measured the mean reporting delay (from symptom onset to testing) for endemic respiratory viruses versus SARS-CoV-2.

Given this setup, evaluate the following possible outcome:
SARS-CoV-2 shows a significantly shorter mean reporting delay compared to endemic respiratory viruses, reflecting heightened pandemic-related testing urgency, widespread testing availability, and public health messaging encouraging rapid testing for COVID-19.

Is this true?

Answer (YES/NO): NO